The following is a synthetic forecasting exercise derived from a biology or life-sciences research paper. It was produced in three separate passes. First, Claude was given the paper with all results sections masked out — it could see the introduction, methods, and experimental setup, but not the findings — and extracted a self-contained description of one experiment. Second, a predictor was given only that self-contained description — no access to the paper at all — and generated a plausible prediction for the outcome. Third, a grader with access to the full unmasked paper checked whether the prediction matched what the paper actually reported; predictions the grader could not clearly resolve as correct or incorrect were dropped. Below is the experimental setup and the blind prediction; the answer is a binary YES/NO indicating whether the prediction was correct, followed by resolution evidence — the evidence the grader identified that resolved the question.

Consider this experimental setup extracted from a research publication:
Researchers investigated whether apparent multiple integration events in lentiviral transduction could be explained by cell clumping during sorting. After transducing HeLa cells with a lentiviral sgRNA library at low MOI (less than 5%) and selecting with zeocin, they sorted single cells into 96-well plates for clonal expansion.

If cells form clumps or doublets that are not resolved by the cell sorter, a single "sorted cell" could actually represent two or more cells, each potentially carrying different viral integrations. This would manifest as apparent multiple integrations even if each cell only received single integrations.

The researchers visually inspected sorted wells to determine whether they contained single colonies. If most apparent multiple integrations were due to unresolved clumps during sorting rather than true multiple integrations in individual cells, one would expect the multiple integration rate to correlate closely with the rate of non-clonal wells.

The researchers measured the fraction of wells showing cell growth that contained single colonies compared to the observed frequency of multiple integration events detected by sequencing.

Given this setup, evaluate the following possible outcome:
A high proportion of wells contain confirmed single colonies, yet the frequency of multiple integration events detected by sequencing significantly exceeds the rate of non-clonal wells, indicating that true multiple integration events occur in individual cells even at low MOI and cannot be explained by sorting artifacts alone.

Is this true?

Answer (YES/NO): YES